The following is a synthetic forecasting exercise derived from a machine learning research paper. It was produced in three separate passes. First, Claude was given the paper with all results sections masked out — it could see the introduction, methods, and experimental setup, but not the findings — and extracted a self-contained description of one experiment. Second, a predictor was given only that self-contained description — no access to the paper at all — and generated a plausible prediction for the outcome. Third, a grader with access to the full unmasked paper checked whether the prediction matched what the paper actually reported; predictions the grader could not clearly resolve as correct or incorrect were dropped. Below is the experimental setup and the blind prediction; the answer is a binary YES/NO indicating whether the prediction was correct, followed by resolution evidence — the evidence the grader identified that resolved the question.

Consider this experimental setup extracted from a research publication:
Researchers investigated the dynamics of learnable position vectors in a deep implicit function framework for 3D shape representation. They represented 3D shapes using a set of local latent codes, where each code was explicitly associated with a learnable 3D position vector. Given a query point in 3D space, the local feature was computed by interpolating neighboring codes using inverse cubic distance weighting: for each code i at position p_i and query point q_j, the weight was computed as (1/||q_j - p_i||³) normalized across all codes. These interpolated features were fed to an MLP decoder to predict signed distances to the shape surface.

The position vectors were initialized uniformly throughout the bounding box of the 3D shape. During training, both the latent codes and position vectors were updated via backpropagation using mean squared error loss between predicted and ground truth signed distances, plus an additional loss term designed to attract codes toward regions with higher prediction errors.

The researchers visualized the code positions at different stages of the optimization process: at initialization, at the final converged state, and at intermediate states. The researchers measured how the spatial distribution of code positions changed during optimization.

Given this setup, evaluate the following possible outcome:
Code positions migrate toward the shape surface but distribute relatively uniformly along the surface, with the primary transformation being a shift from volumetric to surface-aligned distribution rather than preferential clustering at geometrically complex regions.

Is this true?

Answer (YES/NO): NO